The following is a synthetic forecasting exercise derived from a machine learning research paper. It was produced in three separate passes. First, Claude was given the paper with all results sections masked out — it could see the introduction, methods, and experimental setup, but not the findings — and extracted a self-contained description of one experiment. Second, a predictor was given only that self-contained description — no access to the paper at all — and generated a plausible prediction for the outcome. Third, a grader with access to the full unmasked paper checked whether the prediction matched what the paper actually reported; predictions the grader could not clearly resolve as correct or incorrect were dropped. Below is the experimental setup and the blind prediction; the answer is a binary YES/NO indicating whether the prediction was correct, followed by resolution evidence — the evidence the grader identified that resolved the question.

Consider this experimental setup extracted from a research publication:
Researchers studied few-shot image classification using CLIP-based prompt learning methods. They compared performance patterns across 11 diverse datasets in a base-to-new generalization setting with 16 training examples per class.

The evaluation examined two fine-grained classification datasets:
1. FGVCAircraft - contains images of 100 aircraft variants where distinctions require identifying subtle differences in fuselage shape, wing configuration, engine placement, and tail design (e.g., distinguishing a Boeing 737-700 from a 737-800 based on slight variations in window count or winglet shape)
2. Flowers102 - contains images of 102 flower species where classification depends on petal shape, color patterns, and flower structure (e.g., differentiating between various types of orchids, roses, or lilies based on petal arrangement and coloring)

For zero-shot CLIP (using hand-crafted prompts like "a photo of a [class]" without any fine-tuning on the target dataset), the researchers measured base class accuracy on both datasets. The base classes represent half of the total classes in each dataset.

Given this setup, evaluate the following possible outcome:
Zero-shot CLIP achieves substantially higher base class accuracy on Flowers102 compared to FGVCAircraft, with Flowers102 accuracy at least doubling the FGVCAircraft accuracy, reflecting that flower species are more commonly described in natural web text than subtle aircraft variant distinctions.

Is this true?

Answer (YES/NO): YES